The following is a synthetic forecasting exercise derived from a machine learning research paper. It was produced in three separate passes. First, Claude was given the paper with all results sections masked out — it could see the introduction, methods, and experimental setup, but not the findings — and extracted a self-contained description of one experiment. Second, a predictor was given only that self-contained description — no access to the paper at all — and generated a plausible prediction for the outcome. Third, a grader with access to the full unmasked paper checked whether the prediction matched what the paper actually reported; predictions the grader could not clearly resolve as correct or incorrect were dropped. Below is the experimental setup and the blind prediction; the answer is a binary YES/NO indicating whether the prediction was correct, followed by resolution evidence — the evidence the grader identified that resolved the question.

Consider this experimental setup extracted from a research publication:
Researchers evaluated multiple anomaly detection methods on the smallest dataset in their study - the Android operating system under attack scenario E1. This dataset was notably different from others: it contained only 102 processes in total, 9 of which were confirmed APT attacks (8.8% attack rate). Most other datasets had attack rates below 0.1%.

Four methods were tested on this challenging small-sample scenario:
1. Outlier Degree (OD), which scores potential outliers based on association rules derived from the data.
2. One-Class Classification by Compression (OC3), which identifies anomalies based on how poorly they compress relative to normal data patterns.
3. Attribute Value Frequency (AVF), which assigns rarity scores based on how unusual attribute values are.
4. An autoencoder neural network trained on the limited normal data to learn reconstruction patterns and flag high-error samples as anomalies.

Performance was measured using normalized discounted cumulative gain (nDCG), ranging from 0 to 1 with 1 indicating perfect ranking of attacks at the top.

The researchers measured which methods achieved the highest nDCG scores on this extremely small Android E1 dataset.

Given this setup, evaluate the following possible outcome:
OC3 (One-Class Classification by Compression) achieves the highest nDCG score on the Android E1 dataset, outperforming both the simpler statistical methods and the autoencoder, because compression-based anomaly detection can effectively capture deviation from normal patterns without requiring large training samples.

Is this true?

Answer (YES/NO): NO